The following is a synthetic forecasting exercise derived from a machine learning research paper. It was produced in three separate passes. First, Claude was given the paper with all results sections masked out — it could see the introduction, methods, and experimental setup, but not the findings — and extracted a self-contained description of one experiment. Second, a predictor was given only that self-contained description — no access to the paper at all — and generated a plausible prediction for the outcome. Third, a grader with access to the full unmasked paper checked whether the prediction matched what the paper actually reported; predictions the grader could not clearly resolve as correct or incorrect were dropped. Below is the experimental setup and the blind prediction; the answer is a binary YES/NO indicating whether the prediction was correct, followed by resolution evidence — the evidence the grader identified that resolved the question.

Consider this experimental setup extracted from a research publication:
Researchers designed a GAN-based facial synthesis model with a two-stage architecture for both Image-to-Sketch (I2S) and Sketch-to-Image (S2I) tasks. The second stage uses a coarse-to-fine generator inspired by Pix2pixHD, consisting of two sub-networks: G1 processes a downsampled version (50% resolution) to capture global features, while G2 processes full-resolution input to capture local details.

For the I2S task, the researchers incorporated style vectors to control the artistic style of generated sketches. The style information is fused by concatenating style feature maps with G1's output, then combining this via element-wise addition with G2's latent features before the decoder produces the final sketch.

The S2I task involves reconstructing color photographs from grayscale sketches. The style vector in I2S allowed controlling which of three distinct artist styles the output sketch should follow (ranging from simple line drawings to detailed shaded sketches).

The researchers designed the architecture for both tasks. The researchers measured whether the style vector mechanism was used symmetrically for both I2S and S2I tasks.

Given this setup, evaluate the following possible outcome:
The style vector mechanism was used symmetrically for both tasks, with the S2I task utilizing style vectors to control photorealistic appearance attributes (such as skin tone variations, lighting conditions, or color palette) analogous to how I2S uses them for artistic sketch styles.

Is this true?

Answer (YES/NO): NO